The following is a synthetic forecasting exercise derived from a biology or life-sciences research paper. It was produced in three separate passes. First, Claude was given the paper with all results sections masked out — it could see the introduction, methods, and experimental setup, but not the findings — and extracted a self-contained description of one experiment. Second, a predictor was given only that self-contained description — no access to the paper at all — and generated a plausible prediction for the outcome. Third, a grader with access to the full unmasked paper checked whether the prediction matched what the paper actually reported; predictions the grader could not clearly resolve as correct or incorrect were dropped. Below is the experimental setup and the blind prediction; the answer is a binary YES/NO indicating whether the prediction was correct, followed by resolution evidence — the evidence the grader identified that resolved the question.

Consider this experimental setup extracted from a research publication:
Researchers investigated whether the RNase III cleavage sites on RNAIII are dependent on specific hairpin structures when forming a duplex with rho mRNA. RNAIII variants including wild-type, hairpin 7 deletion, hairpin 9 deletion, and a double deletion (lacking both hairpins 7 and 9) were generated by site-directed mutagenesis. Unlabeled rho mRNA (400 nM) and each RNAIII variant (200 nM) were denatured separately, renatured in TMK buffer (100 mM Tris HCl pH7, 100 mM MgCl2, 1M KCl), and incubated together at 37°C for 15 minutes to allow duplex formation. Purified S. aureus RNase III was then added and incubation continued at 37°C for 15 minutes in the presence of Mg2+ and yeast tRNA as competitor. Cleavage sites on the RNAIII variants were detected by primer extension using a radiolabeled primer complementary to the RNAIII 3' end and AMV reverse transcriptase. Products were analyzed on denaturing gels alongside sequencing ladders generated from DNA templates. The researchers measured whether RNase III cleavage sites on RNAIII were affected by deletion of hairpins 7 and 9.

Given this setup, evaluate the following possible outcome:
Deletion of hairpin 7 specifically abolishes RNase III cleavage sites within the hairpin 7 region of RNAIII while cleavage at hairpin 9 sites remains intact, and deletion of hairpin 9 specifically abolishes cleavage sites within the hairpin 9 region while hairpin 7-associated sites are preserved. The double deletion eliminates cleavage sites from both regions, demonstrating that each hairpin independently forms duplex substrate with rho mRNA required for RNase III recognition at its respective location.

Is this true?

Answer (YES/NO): NO